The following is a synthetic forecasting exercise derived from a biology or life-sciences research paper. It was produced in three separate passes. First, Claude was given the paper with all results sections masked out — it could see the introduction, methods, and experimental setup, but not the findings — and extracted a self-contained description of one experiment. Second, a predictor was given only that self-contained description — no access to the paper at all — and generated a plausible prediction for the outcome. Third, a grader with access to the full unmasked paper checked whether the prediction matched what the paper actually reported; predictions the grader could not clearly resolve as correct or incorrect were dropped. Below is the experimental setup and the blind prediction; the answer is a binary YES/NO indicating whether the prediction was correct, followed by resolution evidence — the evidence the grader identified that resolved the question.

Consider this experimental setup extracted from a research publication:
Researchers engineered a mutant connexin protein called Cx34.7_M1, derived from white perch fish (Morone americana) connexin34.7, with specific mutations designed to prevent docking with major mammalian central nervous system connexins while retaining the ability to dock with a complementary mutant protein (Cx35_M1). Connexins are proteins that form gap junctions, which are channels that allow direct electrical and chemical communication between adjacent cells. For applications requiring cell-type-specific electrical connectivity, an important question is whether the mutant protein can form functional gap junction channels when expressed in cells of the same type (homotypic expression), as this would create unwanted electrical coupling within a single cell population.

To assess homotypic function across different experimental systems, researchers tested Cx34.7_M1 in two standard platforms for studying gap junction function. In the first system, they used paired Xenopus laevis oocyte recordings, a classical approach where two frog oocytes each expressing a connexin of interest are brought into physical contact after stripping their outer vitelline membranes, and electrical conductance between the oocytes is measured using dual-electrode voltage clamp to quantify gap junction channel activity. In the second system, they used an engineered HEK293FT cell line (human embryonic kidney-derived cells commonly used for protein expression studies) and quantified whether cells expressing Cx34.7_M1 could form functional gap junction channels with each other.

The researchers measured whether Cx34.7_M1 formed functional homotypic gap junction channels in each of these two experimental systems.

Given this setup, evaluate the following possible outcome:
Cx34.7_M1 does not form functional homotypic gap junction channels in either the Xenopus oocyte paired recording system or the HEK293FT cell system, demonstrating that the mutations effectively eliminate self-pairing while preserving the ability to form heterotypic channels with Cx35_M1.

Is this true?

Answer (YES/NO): NO